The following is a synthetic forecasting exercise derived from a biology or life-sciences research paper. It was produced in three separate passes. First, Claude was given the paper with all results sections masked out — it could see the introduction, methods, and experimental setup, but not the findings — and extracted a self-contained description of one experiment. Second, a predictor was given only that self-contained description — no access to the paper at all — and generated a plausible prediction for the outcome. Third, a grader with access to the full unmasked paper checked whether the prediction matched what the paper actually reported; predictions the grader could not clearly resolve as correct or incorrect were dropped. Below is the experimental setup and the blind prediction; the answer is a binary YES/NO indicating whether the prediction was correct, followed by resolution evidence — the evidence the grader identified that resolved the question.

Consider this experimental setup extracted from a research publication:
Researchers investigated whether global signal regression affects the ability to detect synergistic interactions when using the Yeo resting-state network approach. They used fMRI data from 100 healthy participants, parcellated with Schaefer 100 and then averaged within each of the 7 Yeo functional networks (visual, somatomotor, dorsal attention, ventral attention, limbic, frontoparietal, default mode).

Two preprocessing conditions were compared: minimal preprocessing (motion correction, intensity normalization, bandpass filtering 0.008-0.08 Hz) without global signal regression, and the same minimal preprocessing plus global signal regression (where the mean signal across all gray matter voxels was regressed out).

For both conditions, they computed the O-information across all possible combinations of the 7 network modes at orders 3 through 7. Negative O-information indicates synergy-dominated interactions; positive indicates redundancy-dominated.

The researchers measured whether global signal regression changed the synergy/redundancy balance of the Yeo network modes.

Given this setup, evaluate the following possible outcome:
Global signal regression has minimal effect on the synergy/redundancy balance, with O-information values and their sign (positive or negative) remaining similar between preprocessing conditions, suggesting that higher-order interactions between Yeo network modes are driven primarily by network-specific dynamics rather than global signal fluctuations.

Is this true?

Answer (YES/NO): NO